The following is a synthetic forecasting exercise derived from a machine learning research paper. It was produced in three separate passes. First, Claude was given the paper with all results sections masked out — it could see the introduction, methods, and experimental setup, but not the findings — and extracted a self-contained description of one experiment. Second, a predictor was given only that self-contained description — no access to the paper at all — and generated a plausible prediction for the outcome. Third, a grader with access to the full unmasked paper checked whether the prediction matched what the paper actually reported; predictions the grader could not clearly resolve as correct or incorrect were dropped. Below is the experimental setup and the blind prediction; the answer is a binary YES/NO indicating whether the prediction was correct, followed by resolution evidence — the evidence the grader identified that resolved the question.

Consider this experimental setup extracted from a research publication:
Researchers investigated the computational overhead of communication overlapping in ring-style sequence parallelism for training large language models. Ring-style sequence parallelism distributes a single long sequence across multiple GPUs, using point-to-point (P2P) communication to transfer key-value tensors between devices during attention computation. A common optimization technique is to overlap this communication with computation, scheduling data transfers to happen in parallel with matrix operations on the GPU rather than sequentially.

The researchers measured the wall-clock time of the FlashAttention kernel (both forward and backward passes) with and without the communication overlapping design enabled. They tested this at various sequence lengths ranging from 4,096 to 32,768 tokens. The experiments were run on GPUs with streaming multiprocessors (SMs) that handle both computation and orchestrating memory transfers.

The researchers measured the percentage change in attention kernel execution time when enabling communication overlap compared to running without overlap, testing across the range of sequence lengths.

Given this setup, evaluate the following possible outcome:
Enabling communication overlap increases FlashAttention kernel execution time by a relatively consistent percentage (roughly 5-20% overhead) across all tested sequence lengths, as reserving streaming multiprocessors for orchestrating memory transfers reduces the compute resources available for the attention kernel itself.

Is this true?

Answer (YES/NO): NO